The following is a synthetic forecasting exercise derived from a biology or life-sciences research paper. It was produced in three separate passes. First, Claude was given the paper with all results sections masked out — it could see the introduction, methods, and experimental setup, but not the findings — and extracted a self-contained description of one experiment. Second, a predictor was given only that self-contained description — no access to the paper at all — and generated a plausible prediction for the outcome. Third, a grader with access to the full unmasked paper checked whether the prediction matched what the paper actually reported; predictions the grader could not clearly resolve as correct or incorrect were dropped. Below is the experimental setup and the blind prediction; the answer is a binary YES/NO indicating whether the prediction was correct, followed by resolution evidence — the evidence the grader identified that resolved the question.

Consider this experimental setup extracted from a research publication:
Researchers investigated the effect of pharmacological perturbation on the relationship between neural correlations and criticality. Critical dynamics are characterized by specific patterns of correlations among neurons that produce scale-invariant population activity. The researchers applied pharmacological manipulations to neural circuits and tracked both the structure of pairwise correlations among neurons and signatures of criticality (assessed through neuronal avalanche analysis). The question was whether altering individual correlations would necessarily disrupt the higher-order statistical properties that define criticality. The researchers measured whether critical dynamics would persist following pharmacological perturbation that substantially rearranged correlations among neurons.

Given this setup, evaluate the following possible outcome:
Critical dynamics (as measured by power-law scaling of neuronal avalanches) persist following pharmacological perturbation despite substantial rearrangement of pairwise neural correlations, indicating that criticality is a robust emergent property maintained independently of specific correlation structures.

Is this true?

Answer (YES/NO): YES